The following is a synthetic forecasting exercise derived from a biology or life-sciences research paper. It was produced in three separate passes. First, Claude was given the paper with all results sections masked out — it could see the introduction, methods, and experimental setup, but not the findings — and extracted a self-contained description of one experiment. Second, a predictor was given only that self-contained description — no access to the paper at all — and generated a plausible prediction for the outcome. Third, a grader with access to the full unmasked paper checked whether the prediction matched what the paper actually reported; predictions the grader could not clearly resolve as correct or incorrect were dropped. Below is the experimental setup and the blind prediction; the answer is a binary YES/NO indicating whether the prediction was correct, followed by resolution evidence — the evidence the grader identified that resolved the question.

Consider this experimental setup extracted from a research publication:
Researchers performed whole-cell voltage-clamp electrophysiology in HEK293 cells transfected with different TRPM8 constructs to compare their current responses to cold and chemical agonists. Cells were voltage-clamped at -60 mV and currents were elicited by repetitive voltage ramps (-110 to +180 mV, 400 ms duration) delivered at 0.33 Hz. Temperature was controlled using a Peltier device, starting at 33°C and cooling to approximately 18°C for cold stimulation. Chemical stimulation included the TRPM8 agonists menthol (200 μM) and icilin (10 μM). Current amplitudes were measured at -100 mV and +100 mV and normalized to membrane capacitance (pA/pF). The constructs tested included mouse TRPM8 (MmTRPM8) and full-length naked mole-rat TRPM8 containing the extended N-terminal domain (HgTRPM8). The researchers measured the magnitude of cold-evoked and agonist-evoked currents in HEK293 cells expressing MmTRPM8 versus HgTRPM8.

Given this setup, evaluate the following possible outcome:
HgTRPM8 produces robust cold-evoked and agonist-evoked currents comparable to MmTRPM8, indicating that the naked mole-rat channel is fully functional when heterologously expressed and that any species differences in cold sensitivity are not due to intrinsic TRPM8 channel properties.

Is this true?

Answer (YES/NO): NO